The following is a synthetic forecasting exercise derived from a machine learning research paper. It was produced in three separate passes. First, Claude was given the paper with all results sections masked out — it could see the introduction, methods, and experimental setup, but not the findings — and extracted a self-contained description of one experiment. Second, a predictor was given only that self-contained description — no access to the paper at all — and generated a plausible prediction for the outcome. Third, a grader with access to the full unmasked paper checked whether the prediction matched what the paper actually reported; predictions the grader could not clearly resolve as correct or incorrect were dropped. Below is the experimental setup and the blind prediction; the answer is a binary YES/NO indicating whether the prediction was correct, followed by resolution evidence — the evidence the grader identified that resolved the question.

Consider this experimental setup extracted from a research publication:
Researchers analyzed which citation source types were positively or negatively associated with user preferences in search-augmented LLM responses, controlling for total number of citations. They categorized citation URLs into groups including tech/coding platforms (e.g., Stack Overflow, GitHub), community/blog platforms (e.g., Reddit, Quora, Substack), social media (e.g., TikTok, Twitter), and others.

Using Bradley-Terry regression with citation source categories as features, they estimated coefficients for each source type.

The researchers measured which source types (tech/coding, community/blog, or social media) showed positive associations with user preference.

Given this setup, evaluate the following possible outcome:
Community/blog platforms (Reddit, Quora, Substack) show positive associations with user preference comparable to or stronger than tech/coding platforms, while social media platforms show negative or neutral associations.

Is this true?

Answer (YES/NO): NO